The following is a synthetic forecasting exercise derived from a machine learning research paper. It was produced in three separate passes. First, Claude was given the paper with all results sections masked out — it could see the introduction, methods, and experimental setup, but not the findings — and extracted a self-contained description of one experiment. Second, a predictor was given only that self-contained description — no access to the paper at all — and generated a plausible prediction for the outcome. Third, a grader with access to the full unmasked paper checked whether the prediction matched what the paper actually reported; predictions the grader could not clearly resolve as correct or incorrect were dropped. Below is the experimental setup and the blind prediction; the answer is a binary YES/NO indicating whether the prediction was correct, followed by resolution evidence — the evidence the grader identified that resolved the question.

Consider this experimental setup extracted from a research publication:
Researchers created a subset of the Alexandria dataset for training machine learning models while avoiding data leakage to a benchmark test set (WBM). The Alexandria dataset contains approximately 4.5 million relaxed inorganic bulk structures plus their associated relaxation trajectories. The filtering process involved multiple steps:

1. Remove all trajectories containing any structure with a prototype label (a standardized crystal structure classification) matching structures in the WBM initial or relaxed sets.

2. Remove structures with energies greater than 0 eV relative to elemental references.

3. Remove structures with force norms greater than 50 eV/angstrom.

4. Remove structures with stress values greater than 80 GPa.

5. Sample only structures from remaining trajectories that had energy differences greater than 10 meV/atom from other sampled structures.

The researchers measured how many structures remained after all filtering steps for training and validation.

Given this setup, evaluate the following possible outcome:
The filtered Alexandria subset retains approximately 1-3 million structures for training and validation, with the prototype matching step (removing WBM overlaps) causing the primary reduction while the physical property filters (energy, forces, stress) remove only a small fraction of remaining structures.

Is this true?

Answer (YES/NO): NO